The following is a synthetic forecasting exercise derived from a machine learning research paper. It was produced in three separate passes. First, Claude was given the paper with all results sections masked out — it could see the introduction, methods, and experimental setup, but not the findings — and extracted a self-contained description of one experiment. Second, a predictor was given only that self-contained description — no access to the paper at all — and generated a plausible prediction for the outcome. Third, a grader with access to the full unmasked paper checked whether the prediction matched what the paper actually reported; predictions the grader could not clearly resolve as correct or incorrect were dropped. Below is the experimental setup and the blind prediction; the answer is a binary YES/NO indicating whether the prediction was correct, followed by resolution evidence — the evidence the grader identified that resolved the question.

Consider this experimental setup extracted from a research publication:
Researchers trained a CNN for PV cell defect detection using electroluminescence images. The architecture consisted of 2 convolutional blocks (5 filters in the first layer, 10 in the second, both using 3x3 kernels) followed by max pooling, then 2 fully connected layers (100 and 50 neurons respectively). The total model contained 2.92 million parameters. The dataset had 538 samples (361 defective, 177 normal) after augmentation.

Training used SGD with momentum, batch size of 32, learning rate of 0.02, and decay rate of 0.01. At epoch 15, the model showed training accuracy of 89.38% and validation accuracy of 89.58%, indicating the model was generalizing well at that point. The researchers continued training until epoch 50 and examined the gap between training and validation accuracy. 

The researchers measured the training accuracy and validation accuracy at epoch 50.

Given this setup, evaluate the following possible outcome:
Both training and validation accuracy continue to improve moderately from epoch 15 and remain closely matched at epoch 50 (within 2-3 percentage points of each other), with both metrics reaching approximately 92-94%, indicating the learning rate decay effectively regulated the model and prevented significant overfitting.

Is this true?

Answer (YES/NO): NO